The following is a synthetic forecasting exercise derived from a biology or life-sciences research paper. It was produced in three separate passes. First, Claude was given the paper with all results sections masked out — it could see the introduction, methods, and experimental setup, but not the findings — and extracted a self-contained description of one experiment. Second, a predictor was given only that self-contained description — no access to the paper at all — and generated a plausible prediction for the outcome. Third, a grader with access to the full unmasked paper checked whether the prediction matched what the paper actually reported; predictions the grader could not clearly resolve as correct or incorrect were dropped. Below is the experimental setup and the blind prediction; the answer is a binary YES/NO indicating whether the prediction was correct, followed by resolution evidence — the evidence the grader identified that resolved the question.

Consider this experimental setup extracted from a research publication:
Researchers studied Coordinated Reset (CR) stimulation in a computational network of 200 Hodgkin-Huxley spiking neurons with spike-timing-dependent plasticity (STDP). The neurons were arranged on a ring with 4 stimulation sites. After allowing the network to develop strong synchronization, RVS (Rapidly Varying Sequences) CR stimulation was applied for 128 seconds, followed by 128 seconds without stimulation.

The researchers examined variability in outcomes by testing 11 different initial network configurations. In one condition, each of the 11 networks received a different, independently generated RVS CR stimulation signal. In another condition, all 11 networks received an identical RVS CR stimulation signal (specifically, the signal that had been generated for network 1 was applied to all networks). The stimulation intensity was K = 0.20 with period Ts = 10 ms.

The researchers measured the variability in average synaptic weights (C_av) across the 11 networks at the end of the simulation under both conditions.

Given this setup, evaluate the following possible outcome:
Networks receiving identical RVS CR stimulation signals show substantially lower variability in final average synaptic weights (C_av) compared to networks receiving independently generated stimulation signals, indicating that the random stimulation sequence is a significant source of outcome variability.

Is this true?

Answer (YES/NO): NO